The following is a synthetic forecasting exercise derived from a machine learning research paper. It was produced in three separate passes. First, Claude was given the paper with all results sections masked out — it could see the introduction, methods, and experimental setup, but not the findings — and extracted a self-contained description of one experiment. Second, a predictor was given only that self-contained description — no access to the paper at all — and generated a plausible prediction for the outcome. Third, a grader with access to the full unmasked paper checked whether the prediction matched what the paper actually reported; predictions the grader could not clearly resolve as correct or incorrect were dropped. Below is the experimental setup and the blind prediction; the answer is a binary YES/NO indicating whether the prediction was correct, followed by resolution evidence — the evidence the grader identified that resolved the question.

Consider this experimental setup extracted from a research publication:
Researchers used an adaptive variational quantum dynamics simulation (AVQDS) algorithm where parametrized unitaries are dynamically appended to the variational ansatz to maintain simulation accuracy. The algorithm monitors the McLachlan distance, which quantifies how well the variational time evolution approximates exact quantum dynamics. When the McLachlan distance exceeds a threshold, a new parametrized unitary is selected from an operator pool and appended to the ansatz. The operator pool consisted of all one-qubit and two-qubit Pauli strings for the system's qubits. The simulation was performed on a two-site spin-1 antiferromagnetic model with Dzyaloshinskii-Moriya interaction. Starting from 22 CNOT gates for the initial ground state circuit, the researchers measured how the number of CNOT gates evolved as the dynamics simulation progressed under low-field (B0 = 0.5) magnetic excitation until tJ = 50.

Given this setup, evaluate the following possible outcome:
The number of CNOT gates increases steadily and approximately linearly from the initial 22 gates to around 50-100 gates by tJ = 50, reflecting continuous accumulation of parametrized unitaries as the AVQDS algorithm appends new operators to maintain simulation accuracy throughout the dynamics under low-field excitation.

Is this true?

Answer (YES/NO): NO